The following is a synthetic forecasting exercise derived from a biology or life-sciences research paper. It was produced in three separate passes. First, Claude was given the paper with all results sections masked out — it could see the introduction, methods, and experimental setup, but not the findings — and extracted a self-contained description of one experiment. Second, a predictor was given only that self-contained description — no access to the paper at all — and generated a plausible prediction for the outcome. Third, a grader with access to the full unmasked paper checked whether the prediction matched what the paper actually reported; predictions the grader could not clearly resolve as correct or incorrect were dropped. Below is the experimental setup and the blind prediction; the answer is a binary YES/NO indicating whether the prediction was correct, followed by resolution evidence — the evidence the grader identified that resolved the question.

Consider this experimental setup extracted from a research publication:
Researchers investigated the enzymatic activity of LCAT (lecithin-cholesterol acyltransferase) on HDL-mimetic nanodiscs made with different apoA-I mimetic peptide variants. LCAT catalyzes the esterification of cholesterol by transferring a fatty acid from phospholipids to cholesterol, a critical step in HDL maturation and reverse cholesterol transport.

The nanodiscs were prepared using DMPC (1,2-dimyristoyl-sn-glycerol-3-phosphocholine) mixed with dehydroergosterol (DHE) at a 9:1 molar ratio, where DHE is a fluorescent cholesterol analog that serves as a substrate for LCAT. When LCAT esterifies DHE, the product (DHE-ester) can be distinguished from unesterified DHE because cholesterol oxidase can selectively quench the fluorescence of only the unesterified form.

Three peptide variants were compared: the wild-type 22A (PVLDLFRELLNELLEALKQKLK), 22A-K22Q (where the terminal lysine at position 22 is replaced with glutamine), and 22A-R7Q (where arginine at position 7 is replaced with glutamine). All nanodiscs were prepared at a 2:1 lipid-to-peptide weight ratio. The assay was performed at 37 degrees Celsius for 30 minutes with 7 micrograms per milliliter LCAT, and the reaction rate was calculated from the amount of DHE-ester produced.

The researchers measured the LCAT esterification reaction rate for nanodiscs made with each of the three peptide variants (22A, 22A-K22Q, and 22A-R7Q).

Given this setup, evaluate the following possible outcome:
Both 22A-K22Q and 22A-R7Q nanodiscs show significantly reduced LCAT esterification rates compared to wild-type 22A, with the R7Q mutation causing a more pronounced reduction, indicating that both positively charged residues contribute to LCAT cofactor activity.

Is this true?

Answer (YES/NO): NO